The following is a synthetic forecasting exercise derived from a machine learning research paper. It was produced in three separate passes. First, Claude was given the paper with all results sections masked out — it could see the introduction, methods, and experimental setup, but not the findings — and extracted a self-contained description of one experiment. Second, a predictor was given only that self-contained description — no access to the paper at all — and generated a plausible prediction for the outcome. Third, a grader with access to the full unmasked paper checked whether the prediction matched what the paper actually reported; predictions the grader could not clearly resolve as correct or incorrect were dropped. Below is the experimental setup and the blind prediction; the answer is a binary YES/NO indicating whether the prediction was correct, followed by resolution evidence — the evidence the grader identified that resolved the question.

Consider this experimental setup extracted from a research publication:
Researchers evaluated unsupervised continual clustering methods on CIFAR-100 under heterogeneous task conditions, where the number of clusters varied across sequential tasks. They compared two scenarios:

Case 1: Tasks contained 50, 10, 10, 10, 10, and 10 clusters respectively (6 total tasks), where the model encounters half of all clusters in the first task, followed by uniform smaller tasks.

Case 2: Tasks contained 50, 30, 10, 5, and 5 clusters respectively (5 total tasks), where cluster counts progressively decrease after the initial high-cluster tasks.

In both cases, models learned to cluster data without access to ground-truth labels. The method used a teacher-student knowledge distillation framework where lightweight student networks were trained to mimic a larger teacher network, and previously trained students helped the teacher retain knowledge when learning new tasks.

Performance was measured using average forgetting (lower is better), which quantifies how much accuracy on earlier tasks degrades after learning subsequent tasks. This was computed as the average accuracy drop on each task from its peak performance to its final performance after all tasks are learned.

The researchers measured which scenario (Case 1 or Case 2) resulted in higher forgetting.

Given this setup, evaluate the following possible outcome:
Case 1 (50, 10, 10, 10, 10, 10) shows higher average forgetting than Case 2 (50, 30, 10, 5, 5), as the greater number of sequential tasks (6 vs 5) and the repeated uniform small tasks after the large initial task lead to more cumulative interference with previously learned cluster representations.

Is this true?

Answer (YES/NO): NO